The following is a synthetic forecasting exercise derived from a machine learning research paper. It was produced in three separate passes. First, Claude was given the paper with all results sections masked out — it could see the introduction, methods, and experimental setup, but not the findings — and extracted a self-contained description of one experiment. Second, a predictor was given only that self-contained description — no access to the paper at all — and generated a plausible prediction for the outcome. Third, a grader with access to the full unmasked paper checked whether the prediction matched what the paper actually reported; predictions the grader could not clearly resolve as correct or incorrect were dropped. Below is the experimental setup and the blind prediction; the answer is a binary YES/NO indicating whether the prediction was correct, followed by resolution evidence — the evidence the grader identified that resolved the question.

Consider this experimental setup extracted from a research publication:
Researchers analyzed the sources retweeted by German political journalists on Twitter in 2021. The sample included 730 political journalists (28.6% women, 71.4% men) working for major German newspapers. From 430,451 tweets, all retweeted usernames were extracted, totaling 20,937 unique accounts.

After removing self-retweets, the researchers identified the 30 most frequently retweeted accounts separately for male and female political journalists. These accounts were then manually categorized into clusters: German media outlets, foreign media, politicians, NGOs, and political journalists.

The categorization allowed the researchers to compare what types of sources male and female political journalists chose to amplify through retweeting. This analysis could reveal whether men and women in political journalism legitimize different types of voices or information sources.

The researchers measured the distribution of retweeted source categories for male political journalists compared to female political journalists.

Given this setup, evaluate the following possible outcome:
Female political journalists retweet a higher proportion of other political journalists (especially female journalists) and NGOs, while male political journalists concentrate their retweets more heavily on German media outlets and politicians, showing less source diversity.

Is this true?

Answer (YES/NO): NO